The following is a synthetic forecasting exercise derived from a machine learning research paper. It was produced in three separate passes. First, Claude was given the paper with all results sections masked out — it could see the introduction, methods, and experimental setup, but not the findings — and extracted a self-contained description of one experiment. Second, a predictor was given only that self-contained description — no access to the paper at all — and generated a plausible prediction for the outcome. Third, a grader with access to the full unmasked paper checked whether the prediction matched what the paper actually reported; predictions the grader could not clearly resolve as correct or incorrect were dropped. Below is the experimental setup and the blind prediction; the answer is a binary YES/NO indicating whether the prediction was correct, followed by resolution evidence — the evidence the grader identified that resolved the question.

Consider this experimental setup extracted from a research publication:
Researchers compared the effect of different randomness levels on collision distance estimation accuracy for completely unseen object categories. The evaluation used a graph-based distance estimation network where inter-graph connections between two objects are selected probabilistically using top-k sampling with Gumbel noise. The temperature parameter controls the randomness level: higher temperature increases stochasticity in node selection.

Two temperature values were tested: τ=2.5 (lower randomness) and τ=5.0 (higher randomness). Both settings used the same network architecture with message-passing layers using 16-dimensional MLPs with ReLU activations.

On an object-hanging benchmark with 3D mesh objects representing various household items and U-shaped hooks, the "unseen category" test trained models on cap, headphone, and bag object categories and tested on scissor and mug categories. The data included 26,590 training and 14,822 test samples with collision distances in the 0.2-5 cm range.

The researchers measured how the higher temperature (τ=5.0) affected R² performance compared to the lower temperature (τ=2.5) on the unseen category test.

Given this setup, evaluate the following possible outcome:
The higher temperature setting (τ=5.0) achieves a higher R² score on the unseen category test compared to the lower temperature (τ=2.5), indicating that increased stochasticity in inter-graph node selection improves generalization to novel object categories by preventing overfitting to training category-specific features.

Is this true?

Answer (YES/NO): NO